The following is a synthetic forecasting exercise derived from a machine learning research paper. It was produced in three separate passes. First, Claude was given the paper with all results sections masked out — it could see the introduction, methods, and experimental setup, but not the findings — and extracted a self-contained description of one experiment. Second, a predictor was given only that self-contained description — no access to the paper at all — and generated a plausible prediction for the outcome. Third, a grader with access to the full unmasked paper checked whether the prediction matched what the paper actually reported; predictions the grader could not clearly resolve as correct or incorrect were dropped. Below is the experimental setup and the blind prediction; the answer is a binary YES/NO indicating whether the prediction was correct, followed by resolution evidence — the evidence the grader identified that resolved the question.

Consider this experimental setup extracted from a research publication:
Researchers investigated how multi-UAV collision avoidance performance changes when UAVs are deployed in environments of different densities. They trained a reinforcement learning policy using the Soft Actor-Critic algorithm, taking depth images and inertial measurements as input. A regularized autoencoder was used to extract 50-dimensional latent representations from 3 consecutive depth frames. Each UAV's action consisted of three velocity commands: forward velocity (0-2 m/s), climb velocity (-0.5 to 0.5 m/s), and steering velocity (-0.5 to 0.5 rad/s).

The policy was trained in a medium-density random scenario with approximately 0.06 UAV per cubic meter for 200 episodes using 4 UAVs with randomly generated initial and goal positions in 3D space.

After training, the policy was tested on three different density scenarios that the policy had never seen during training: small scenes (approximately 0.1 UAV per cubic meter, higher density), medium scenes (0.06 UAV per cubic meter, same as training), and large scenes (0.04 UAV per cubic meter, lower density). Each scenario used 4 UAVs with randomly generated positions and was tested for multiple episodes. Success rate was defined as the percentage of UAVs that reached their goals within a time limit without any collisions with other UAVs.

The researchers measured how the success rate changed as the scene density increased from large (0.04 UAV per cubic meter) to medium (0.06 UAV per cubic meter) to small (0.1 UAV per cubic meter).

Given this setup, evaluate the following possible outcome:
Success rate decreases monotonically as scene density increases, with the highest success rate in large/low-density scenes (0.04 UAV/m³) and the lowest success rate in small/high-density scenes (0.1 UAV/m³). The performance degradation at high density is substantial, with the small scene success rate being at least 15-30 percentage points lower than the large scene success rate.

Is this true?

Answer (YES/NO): NO